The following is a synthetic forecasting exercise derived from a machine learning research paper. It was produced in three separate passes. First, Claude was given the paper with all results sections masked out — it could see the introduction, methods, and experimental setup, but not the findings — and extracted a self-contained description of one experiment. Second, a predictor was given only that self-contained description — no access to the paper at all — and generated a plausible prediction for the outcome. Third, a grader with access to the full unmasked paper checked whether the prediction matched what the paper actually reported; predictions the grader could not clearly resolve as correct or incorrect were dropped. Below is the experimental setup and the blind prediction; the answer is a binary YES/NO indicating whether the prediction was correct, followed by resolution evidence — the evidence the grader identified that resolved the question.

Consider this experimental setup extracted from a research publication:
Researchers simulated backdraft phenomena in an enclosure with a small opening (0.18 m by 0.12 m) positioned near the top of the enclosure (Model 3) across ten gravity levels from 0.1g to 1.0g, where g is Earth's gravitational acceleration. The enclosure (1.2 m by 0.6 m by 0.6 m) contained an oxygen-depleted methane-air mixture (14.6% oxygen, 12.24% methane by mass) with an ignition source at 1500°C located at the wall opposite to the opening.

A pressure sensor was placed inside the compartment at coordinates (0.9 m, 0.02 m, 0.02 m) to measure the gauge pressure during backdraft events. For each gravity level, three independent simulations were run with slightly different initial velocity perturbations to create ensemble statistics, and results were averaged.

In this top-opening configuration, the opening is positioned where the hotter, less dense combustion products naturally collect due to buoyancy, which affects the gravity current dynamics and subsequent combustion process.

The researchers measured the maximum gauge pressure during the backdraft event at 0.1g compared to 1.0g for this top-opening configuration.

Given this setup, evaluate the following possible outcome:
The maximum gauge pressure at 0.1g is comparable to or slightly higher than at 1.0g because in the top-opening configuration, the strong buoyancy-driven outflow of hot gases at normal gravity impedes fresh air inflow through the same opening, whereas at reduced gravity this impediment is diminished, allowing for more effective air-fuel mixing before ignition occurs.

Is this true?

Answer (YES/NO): NO